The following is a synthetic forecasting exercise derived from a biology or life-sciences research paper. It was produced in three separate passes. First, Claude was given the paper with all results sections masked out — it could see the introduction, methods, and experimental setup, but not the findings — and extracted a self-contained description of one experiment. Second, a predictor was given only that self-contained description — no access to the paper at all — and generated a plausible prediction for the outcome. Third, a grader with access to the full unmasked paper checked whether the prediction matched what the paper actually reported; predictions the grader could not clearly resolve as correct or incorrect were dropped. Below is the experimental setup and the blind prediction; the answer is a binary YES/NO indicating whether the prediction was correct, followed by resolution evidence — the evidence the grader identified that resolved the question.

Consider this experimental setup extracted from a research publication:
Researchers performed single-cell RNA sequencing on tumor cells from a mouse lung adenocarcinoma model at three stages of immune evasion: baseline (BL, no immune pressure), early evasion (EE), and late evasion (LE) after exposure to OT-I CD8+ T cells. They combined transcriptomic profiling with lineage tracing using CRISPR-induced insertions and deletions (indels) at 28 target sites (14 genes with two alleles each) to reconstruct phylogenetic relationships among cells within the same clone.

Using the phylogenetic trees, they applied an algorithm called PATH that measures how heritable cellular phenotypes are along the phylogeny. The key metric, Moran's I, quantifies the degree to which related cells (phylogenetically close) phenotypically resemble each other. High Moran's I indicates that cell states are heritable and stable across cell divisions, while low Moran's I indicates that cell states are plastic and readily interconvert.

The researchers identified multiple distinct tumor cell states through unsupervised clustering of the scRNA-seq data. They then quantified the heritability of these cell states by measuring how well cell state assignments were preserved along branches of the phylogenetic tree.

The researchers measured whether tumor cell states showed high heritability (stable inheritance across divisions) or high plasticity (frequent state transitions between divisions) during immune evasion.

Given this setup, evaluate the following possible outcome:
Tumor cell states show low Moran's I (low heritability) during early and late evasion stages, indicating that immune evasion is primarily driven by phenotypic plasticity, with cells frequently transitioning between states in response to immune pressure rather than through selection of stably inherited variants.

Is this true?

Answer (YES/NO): YES